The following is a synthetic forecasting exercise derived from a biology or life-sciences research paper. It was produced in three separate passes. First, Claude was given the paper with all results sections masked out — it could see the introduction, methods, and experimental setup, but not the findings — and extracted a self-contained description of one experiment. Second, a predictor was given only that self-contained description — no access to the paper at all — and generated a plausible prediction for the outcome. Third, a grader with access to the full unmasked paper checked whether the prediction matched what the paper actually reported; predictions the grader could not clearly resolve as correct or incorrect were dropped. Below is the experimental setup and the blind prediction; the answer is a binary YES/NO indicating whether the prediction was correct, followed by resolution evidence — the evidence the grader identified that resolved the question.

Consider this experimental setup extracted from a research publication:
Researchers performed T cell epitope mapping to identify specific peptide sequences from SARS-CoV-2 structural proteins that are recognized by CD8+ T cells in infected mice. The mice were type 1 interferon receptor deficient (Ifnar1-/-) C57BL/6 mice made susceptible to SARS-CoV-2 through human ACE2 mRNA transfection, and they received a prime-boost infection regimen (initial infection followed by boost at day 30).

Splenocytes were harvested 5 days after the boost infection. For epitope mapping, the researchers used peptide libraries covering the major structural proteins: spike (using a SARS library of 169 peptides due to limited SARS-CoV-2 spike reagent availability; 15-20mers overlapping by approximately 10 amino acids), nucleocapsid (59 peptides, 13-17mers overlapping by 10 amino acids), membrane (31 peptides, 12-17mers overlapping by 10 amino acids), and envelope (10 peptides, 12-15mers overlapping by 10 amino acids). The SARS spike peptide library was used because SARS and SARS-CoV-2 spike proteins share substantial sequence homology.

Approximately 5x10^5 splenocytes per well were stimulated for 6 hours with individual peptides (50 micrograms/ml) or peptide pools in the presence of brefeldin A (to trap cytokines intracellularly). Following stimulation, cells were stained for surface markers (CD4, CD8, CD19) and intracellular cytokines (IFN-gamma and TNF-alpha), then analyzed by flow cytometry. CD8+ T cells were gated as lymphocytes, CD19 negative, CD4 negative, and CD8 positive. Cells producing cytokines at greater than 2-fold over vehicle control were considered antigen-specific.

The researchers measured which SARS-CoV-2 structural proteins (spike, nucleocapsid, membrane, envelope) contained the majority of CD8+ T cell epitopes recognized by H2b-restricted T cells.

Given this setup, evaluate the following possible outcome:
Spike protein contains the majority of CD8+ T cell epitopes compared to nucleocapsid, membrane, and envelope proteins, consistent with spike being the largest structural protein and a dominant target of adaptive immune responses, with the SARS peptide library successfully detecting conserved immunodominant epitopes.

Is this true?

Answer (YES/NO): NO